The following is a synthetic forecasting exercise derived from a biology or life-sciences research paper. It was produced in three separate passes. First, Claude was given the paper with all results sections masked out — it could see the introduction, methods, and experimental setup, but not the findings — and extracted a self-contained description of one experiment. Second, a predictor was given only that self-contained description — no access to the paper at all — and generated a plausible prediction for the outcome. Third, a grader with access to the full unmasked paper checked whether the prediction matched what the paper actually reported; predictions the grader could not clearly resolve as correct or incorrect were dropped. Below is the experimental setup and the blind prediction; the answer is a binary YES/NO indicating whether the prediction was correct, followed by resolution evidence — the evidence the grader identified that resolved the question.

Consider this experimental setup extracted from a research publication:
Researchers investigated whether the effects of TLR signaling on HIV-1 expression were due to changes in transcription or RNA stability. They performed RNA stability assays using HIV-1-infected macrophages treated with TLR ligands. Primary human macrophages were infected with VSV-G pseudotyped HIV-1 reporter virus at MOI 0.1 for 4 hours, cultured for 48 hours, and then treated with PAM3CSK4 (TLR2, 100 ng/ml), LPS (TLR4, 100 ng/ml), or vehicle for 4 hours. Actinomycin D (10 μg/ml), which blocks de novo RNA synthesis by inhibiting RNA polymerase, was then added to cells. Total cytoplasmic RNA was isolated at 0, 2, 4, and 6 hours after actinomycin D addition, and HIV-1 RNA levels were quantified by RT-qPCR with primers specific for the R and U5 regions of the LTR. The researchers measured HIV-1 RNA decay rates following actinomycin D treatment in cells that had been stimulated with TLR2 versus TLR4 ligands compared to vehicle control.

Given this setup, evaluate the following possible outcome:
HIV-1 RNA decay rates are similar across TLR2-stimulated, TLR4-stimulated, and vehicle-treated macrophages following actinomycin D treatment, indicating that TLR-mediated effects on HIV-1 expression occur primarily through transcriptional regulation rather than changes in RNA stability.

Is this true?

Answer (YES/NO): YES